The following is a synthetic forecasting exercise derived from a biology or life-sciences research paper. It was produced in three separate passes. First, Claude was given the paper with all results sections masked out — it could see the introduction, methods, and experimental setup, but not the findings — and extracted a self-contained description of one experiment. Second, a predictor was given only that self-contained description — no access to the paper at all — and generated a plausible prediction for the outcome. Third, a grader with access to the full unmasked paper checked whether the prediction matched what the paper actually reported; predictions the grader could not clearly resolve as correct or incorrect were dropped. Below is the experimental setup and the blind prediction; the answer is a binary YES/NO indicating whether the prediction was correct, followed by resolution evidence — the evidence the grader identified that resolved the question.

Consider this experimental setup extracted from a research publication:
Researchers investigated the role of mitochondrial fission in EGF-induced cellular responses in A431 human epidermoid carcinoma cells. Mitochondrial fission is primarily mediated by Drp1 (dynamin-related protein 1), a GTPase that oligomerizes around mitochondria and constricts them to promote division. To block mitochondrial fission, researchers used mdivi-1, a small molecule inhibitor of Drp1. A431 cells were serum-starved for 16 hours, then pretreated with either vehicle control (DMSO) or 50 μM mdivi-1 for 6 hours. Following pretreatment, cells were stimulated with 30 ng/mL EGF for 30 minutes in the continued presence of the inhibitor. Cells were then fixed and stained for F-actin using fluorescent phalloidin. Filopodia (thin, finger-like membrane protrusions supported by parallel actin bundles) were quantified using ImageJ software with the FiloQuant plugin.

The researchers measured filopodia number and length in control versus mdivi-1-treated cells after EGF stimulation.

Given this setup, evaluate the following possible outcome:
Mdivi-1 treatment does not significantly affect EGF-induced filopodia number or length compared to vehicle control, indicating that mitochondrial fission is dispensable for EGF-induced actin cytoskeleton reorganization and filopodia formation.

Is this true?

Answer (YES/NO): NO